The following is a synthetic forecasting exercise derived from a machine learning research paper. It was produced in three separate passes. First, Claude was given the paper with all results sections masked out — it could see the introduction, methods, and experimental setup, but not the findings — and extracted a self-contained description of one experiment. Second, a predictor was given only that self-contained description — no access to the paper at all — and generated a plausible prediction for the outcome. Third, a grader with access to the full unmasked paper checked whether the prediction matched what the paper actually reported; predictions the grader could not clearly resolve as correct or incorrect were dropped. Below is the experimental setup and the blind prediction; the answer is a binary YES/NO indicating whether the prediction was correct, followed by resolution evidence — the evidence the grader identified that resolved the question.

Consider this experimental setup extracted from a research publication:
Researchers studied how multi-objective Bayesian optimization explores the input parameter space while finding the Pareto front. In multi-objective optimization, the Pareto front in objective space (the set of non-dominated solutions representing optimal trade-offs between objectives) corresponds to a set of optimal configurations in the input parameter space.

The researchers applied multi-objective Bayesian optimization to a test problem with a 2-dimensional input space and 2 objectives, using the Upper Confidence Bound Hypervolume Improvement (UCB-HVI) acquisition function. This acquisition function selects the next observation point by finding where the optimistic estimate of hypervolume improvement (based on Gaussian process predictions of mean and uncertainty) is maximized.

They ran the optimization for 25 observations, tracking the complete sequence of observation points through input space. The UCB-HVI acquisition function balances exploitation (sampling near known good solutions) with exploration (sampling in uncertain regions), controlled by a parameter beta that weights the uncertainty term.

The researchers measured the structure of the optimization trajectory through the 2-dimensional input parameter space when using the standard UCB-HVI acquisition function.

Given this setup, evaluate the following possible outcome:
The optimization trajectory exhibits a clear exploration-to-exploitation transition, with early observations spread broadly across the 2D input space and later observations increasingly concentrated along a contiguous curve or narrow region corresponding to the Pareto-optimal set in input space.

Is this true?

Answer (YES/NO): NO